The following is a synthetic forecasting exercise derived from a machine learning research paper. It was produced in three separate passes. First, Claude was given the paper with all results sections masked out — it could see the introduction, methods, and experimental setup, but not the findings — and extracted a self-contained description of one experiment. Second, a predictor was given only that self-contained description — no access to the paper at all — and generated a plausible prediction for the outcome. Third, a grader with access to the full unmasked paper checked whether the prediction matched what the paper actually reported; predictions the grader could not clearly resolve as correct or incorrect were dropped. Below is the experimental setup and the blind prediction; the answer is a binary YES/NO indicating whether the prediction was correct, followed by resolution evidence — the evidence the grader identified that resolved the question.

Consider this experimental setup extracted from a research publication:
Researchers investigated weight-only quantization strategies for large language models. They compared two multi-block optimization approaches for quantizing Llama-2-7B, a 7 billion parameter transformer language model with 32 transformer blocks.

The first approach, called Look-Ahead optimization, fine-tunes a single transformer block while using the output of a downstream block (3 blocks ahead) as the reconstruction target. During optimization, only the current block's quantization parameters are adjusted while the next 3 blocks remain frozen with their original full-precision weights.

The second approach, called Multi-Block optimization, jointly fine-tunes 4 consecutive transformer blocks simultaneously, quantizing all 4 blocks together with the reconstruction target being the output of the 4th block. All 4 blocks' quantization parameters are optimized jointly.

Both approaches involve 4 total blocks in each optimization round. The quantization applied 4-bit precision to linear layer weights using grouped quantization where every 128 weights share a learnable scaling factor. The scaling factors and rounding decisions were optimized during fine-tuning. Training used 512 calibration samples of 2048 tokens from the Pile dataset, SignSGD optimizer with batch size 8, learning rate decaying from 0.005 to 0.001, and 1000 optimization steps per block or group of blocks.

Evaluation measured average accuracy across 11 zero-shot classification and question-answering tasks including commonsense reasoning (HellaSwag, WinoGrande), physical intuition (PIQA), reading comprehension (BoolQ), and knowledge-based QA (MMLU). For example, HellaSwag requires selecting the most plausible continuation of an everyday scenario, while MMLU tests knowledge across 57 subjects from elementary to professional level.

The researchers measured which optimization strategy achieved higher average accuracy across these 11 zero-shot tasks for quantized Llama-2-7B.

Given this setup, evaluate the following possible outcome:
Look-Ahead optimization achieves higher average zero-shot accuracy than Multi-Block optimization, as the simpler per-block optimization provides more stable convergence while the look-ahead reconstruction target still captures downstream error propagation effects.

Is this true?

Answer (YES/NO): NO